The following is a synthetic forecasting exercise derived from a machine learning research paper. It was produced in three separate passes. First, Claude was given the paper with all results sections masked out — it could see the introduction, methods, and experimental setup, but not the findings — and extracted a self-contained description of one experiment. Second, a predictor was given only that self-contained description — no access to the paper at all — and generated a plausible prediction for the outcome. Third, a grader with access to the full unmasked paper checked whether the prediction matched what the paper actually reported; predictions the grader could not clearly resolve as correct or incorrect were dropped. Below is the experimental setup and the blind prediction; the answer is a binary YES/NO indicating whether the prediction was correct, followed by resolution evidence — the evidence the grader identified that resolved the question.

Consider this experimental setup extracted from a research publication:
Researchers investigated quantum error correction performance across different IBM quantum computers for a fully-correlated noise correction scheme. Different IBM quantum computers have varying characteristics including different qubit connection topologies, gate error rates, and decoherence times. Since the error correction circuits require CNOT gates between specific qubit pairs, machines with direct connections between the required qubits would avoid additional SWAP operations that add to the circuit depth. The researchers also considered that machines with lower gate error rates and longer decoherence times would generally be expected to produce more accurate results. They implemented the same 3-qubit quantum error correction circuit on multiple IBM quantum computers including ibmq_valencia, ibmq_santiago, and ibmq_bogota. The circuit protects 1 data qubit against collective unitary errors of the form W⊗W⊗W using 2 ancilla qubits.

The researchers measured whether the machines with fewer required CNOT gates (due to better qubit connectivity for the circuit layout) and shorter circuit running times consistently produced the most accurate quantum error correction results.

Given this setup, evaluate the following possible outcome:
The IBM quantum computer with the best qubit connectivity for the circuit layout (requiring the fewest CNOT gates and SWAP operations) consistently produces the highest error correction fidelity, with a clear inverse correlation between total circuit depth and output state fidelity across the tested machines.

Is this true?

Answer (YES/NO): NO